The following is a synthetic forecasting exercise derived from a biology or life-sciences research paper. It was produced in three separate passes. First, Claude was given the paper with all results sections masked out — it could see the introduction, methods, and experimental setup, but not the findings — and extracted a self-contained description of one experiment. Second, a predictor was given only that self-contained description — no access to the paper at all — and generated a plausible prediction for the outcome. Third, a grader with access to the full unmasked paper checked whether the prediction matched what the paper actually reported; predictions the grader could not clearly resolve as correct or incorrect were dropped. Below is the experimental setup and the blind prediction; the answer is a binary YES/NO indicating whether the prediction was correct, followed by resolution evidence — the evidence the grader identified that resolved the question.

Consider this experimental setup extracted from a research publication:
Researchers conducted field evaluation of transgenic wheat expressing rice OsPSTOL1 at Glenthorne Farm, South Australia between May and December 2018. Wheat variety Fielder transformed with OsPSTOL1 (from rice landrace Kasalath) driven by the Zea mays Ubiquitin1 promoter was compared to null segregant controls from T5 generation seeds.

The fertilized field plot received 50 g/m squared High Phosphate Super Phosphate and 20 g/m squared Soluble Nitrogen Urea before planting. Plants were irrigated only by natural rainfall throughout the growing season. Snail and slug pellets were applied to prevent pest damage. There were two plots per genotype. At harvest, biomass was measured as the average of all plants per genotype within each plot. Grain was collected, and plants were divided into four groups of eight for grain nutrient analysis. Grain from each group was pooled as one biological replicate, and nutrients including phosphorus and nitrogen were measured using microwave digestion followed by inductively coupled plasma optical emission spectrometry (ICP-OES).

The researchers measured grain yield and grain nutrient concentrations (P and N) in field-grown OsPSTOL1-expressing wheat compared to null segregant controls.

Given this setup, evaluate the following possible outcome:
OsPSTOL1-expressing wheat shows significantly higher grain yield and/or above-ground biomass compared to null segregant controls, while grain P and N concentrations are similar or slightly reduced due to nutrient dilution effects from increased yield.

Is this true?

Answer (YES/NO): NO